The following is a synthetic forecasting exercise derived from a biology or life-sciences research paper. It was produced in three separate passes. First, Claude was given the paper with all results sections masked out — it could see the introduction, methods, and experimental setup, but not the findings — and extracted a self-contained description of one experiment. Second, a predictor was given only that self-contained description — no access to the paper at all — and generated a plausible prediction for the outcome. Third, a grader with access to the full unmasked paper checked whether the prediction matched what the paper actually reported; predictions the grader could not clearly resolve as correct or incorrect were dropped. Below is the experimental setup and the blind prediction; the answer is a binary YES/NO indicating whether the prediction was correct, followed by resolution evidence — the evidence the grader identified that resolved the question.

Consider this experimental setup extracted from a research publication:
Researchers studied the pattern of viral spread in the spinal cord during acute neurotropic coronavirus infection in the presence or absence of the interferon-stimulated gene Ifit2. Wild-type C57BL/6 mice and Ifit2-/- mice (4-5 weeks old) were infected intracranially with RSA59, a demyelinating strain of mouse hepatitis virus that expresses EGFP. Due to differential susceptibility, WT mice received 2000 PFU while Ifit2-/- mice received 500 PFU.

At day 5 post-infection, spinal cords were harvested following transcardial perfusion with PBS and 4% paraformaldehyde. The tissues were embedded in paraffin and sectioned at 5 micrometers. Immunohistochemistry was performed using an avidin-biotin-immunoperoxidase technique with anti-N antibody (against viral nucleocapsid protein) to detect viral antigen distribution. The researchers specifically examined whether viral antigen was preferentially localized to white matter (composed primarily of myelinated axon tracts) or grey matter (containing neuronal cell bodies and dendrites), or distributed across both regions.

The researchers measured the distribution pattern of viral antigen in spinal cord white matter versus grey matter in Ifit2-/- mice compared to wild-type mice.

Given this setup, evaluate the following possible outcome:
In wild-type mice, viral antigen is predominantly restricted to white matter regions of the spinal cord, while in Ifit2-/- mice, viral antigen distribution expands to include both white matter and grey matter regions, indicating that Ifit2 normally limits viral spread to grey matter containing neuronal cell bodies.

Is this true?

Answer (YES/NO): YES